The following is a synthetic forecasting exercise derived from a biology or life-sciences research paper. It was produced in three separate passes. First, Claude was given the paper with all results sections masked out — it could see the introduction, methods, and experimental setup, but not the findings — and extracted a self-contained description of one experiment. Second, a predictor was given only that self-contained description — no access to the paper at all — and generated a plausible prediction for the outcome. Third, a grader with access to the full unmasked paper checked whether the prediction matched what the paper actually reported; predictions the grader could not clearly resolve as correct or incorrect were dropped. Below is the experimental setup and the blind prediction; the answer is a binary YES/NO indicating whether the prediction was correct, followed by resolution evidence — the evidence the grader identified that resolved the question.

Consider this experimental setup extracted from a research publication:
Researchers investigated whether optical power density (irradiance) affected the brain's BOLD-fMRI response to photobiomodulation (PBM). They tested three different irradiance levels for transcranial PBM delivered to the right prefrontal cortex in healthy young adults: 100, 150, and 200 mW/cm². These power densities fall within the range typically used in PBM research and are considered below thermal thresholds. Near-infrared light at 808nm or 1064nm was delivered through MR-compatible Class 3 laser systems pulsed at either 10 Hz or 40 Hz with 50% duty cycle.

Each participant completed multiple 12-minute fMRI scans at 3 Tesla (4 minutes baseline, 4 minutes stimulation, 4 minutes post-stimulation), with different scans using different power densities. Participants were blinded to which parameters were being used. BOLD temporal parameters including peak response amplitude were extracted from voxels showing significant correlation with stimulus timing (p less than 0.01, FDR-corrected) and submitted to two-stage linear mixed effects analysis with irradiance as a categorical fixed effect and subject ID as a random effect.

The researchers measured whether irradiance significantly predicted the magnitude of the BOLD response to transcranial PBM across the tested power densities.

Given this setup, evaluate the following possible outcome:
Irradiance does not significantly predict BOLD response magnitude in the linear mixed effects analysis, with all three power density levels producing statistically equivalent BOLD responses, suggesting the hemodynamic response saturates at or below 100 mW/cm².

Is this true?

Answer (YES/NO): YES